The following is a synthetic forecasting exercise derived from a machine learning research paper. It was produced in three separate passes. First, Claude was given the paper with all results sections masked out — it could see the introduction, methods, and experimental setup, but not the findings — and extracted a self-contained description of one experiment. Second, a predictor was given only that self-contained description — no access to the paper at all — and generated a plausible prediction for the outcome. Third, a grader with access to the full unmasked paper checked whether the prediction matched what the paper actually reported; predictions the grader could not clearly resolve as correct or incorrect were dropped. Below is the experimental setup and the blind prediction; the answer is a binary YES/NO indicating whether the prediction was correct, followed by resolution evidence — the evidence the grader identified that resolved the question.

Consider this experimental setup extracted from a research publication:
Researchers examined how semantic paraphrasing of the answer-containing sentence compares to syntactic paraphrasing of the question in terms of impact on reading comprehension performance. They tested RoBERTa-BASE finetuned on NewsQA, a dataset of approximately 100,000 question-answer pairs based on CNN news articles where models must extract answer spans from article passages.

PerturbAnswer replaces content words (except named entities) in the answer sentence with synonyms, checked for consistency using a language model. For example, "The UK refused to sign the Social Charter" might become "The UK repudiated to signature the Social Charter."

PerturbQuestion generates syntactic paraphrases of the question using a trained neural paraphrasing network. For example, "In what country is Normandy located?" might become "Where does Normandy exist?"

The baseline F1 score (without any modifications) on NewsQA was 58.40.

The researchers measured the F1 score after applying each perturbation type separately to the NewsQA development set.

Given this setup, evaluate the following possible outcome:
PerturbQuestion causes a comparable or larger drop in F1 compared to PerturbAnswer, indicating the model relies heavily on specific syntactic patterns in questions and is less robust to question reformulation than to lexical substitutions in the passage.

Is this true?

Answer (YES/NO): YES